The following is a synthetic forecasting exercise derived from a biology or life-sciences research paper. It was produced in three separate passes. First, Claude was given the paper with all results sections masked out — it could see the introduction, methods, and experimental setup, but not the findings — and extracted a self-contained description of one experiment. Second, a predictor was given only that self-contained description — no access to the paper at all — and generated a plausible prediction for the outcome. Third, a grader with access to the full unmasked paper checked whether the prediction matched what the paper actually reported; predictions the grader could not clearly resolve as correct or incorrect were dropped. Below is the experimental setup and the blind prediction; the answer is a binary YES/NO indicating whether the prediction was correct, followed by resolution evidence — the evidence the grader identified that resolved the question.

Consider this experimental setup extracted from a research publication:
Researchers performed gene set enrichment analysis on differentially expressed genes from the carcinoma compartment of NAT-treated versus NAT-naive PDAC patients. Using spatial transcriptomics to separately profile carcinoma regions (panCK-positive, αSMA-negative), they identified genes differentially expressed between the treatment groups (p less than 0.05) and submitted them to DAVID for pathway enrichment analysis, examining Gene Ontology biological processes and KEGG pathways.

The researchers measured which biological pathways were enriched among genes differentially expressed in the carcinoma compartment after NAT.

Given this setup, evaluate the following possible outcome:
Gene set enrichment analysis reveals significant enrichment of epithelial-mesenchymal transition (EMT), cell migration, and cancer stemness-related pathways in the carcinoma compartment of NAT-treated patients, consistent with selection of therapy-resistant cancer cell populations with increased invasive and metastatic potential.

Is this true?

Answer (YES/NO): NO